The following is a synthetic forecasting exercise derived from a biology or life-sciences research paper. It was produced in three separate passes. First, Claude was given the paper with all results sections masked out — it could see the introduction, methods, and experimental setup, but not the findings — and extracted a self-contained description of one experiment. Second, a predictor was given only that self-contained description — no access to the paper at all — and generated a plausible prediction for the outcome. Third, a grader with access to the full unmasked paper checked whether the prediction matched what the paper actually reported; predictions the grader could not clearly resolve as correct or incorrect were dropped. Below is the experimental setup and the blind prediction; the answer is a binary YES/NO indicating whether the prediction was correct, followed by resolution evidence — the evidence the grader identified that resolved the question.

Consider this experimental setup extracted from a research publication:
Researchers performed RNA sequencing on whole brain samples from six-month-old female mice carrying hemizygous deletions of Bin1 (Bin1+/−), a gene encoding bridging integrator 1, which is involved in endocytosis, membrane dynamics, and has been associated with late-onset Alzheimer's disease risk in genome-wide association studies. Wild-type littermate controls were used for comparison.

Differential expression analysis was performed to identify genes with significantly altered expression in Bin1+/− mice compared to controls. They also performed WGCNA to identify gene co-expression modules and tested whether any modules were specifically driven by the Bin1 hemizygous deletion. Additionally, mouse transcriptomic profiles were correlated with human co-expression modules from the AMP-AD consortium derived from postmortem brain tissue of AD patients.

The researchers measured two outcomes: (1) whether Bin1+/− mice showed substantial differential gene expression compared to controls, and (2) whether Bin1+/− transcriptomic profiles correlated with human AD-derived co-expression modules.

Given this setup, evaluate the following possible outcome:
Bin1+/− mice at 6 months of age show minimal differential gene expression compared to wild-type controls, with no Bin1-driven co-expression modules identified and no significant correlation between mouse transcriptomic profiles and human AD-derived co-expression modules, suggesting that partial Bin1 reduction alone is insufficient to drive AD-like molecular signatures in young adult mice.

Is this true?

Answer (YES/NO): NO